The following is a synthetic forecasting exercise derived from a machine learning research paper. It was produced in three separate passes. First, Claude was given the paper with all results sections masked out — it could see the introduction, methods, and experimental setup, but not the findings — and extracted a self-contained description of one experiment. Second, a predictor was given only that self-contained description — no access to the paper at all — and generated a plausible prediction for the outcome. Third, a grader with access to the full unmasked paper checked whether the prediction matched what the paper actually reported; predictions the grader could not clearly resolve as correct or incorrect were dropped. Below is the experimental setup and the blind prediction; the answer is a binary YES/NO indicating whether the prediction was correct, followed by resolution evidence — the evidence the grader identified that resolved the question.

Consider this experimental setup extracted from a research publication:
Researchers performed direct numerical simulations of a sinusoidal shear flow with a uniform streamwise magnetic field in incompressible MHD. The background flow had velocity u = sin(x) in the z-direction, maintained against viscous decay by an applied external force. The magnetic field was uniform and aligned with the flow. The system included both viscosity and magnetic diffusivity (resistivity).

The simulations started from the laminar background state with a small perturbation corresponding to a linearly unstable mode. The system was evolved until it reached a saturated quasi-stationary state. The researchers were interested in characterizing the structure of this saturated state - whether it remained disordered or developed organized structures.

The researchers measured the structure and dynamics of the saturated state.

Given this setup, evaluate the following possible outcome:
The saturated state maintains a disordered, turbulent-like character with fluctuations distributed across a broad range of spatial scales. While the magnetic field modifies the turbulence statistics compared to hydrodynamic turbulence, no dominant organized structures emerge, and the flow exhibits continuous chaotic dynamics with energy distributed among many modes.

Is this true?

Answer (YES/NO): NO